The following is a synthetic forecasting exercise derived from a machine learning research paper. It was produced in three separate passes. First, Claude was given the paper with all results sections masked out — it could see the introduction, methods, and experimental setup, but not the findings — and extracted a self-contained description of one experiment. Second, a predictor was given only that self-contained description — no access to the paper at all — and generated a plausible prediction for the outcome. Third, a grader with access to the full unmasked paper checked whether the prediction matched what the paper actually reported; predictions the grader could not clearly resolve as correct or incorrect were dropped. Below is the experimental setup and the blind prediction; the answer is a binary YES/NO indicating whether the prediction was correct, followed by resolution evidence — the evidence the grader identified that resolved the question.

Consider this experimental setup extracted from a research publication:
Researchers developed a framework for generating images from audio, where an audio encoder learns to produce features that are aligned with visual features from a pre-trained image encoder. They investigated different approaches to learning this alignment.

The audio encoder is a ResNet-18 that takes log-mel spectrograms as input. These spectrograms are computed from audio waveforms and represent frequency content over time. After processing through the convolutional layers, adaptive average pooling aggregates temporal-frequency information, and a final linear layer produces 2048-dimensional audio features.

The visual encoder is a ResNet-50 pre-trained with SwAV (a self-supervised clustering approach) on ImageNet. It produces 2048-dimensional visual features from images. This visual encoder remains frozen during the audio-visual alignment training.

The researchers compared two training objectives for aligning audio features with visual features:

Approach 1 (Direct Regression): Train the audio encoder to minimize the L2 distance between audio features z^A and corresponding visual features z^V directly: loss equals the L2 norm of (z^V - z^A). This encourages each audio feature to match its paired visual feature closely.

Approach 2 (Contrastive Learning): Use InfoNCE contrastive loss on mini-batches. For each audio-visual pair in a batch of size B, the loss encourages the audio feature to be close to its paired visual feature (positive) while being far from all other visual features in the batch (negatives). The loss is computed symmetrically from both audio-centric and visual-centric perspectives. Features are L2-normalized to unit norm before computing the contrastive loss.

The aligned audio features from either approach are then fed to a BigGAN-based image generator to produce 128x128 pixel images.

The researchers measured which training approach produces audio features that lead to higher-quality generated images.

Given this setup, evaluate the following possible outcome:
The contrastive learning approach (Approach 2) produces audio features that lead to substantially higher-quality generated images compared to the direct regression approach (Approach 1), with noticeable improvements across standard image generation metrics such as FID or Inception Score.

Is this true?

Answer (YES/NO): YES